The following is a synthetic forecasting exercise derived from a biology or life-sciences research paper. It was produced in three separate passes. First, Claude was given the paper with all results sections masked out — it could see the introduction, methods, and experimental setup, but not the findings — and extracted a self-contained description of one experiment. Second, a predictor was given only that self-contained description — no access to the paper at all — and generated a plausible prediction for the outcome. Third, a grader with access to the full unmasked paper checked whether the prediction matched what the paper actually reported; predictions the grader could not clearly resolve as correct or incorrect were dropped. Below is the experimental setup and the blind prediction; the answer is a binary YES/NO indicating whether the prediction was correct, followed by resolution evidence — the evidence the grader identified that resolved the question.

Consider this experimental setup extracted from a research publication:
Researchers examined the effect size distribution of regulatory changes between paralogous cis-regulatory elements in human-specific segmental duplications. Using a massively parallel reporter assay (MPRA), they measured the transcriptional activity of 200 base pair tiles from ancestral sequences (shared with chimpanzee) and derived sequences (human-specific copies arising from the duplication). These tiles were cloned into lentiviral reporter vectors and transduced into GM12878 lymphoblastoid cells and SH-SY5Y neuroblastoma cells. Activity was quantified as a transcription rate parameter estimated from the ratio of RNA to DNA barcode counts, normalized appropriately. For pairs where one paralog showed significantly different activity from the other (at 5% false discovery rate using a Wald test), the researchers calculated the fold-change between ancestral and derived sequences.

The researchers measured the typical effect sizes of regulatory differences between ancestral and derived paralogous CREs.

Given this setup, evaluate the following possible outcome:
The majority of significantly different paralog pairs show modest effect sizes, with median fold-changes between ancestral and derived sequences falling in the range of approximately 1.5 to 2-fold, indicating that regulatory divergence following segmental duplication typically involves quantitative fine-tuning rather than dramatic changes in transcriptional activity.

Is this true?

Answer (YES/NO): NO